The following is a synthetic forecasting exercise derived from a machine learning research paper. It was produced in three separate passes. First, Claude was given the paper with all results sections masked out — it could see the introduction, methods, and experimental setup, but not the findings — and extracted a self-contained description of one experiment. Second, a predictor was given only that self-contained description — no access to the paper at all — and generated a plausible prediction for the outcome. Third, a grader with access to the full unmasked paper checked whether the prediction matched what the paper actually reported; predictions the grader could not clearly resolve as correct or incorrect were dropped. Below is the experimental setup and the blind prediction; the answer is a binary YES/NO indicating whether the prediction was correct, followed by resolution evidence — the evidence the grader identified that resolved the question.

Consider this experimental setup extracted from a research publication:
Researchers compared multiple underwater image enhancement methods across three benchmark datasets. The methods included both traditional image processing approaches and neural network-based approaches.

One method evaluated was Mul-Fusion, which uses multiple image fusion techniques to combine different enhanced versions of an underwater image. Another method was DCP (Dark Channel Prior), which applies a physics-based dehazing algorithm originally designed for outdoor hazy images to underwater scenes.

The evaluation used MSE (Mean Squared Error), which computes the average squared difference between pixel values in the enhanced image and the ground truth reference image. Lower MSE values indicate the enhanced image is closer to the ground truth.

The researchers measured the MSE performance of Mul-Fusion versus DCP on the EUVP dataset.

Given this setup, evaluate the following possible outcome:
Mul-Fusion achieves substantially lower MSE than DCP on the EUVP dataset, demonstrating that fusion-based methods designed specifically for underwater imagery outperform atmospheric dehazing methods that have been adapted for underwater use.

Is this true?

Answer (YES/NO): NO